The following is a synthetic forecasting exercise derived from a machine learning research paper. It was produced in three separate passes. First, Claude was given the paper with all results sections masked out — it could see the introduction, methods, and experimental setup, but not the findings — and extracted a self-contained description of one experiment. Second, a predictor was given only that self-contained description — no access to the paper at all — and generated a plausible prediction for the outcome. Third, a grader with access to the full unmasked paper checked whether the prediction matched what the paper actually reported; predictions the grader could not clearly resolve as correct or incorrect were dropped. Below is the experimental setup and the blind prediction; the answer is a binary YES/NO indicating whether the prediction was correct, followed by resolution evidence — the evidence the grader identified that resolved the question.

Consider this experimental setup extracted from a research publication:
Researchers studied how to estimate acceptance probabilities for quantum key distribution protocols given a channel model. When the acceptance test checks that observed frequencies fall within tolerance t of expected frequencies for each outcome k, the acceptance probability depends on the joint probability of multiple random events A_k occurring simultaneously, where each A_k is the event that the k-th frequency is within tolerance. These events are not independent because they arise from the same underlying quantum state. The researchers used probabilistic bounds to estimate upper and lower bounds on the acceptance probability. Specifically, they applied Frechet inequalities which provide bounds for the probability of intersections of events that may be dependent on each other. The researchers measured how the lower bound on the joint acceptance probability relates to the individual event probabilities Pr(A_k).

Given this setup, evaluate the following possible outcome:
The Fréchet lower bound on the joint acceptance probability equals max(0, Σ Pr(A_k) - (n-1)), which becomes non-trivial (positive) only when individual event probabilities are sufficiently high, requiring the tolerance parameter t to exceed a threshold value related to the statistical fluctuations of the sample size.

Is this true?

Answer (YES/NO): NO